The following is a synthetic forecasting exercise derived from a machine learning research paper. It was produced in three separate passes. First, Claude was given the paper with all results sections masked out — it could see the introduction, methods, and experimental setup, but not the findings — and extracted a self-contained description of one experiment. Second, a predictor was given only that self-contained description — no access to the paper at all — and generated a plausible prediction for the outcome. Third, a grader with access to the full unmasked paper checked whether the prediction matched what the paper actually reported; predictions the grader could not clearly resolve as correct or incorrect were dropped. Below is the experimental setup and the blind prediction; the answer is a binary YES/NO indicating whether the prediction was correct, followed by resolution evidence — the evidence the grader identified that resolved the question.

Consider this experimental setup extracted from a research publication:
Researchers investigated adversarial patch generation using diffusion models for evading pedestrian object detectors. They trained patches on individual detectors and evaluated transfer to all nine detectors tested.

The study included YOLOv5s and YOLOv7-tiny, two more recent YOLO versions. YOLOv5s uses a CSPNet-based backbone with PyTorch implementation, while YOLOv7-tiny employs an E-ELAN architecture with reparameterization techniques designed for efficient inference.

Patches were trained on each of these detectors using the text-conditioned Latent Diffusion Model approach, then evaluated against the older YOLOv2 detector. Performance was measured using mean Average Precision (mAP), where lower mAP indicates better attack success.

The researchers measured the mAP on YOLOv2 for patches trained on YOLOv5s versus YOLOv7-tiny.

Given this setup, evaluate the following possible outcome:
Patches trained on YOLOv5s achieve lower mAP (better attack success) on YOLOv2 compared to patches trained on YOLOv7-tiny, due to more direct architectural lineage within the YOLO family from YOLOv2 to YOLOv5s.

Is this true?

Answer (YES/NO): YES